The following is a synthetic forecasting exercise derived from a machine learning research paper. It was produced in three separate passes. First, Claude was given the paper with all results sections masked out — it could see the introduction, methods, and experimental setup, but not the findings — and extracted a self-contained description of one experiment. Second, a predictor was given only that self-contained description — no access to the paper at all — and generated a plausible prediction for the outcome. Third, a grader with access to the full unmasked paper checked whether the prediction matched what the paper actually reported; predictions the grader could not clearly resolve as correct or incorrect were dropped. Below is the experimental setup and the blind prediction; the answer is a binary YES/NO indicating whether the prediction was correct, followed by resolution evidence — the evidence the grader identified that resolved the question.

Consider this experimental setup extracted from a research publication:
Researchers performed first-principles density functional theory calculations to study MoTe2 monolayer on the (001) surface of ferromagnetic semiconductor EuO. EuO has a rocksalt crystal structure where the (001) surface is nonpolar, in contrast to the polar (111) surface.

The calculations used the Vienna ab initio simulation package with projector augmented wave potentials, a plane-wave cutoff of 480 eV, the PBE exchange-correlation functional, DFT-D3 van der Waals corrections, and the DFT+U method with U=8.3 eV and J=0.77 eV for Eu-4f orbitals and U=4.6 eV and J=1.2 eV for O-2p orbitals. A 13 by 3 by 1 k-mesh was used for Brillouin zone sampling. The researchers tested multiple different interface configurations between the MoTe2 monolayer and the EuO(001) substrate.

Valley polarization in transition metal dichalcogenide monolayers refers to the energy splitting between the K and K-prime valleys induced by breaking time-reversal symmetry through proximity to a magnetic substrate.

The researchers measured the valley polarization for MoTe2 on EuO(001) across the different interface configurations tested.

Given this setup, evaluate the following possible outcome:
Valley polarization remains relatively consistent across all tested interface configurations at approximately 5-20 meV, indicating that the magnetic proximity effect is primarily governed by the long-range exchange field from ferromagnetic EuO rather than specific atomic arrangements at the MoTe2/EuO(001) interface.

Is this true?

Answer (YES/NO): NO